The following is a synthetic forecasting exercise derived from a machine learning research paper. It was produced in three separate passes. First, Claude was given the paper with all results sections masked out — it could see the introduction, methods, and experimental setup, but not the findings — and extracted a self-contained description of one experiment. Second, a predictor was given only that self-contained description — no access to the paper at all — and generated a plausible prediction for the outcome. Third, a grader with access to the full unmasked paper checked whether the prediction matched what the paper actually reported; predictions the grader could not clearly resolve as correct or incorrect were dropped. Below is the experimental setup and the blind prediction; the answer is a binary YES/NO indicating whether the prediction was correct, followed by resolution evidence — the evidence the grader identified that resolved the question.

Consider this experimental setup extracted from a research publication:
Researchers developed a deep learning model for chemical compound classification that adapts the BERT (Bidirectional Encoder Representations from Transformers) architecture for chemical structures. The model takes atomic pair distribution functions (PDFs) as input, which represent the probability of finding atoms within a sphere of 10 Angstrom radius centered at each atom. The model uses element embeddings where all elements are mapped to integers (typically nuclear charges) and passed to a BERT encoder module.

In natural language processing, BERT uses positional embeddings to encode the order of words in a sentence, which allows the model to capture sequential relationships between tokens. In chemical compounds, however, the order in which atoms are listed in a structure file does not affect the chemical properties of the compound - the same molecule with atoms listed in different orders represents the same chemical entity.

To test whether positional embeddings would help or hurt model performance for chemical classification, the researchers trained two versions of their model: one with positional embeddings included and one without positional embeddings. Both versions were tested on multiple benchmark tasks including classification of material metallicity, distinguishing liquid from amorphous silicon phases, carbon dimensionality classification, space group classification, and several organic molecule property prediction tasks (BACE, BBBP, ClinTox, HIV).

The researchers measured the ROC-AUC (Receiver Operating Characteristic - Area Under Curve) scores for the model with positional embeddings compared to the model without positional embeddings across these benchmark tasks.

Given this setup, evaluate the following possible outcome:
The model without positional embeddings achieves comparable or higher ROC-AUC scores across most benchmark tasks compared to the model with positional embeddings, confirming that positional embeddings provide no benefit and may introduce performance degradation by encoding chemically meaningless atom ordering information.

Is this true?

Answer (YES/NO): NO